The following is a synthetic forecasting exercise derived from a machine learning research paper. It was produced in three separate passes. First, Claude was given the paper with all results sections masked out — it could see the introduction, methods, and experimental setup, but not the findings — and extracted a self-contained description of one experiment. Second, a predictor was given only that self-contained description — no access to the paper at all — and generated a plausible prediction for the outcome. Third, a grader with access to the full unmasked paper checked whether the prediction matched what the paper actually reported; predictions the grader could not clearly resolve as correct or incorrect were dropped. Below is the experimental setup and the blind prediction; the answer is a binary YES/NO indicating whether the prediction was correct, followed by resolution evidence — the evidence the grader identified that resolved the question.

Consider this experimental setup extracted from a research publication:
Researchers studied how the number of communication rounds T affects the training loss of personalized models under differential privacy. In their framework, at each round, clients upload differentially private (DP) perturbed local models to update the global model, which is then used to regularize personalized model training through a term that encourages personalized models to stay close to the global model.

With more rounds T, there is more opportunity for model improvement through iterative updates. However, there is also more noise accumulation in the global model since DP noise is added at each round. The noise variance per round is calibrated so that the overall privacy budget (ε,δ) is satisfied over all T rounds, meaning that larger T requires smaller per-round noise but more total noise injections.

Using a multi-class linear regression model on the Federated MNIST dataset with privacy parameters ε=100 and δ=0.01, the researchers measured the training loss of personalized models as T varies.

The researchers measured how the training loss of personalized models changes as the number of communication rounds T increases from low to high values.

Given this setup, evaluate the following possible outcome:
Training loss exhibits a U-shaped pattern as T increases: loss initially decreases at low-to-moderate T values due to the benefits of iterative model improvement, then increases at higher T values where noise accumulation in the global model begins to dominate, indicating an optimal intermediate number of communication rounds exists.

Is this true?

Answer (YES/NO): YES